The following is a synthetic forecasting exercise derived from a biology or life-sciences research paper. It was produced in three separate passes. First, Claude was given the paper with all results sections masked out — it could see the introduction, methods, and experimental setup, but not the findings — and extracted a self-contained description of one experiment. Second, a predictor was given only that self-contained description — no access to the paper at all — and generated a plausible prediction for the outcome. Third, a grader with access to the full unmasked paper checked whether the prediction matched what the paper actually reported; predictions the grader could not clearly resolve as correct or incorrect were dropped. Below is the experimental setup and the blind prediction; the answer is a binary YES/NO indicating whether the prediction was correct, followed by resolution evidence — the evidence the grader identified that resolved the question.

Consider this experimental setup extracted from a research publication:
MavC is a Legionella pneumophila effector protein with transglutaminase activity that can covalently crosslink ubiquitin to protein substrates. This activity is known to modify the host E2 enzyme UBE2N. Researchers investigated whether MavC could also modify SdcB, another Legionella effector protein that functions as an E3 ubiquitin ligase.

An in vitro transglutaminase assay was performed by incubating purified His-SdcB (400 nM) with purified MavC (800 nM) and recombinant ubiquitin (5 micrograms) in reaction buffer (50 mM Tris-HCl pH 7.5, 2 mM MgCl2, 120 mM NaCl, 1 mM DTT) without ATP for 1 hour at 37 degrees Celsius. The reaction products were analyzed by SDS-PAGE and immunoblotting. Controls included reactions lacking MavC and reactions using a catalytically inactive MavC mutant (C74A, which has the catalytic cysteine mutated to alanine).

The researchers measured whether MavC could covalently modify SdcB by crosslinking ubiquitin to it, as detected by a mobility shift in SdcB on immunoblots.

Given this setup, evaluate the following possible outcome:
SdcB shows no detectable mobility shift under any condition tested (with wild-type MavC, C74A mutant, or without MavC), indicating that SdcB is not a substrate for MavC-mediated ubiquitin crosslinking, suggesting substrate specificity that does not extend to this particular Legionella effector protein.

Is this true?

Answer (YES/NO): NO